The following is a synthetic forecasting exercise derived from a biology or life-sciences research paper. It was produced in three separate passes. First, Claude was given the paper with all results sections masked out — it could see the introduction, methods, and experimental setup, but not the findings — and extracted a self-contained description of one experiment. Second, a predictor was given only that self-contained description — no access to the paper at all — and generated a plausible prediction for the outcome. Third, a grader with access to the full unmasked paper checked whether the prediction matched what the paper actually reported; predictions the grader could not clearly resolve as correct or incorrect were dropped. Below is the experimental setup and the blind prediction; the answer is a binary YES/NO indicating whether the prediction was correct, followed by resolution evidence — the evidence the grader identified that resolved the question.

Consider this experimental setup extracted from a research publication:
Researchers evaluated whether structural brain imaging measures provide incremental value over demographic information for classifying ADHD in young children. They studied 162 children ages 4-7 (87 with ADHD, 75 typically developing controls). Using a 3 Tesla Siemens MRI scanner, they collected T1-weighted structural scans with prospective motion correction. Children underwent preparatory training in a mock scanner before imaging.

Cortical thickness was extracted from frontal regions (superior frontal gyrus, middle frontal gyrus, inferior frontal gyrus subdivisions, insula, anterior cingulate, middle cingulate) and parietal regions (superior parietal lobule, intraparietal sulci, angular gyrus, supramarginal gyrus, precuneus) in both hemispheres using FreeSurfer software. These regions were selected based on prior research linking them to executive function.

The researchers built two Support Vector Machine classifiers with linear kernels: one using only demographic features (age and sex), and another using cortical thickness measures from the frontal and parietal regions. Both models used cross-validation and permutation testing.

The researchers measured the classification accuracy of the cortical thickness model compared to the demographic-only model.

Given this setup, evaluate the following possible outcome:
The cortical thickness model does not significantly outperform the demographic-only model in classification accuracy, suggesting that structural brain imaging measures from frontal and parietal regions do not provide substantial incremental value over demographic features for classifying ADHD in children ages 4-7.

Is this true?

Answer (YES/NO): YES